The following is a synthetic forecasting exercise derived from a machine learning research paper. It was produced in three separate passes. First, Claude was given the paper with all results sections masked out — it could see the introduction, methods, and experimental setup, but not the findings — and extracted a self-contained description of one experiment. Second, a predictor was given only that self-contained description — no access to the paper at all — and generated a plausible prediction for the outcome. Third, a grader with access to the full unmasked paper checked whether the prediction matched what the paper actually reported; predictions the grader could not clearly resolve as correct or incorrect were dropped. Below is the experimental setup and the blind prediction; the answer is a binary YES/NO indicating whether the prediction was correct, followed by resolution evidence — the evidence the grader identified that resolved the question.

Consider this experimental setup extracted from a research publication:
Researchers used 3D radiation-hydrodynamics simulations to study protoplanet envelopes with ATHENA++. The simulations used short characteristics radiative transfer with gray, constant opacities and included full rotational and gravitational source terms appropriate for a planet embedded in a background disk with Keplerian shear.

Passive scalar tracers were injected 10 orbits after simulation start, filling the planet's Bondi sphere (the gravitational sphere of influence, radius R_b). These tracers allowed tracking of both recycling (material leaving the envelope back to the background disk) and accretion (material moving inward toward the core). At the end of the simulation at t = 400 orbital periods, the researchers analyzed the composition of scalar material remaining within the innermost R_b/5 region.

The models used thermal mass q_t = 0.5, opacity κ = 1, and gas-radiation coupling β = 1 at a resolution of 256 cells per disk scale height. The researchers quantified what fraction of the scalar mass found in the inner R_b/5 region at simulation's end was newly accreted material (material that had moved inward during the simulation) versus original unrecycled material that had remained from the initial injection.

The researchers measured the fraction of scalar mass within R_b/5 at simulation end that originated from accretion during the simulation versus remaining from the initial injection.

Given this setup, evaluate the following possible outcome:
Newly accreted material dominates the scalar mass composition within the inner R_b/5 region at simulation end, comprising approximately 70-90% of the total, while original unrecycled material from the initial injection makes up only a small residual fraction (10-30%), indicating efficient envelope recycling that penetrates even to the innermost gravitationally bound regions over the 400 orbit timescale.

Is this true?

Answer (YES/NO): NO